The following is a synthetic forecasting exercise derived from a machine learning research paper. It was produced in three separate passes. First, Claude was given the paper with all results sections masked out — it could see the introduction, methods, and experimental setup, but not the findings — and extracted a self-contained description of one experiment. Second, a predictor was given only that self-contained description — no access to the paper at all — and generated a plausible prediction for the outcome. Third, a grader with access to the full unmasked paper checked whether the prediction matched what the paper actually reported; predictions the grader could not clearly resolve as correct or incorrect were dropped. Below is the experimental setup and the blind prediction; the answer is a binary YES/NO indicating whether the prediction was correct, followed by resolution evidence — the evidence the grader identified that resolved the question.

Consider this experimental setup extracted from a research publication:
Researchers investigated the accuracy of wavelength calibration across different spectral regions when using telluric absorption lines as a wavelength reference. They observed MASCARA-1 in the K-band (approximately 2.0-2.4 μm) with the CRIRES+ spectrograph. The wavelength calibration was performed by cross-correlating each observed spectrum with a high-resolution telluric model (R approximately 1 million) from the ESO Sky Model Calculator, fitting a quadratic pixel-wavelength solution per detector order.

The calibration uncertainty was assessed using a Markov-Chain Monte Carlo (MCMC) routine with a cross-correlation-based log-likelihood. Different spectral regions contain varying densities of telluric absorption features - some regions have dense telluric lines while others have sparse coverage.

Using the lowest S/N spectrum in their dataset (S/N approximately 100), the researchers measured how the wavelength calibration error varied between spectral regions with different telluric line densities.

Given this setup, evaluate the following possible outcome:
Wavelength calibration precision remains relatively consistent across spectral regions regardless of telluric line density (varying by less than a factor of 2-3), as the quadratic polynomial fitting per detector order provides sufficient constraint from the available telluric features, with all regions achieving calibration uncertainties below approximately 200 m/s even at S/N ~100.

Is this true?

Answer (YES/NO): NO